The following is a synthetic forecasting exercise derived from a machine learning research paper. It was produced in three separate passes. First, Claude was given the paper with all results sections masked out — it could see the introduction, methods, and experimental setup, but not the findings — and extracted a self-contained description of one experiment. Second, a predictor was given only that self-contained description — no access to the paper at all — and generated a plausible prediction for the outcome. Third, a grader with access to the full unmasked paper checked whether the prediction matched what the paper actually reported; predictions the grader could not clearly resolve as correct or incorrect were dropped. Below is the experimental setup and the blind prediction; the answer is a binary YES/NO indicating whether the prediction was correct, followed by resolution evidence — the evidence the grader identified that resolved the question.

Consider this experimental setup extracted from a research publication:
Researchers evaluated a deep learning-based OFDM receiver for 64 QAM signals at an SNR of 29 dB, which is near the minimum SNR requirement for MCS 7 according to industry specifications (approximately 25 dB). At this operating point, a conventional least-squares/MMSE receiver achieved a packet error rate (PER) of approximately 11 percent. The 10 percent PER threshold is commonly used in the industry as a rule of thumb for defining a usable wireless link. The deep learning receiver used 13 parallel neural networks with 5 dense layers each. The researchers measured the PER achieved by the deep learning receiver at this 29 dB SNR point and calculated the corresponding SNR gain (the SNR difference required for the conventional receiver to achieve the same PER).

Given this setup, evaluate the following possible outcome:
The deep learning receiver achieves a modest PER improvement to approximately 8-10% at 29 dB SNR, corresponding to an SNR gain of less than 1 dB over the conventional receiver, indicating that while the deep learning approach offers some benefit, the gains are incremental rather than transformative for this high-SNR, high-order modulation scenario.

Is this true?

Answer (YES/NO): NO